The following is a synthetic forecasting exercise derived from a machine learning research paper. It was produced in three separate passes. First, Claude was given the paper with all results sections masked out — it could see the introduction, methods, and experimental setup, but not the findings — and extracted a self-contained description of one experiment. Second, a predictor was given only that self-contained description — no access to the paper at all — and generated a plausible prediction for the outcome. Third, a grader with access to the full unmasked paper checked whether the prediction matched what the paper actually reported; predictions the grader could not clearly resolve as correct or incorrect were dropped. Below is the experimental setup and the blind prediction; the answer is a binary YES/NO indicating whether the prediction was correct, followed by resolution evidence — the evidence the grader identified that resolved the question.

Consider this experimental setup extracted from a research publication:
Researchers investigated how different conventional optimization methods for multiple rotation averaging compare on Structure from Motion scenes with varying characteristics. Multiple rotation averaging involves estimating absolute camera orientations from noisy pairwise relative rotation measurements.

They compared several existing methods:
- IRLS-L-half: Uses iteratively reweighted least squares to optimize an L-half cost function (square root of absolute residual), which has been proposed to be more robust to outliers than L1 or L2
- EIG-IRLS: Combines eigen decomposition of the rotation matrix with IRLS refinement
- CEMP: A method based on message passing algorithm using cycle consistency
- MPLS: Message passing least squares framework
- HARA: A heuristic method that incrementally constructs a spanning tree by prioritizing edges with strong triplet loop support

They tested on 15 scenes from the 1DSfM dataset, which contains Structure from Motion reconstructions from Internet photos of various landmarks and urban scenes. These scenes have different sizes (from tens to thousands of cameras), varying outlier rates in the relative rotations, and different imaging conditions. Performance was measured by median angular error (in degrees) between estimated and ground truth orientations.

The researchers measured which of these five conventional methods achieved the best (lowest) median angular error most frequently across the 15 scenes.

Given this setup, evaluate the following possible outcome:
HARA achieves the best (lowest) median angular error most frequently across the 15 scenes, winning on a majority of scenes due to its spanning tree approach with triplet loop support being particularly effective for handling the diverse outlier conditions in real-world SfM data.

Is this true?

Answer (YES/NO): YES